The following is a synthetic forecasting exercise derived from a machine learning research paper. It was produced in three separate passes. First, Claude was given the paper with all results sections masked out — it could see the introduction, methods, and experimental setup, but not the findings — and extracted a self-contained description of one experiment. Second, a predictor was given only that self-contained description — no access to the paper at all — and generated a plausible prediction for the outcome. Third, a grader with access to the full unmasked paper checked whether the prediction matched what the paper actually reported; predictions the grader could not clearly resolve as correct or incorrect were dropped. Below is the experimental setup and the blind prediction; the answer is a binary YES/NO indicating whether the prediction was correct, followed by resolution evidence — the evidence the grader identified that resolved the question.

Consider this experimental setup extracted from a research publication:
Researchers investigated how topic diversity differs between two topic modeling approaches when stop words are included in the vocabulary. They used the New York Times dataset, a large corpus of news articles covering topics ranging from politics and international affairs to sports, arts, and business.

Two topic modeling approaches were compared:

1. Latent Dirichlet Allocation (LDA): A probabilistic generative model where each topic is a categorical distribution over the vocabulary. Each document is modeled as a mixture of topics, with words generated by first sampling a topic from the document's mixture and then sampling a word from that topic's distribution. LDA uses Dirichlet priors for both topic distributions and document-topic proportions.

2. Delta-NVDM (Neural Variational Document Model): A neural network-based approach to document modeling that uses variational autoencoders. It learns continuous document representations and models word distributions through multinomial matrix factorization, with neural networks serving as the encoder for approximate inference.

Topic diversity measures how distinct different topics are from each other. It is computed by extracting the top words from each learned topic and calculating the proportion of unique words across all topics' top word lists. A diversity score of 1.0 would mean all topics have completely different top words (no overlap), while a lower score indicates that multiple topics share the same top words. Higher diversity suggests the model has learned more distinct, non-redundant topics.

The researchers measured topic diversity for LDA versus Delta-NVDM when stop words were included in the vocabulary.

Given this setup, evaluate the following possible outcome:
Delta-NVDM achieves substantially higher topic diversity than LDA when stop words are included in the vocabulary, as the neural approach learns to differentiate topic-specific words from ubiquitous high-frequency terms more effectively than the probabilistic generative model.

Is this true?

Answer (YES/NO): NO